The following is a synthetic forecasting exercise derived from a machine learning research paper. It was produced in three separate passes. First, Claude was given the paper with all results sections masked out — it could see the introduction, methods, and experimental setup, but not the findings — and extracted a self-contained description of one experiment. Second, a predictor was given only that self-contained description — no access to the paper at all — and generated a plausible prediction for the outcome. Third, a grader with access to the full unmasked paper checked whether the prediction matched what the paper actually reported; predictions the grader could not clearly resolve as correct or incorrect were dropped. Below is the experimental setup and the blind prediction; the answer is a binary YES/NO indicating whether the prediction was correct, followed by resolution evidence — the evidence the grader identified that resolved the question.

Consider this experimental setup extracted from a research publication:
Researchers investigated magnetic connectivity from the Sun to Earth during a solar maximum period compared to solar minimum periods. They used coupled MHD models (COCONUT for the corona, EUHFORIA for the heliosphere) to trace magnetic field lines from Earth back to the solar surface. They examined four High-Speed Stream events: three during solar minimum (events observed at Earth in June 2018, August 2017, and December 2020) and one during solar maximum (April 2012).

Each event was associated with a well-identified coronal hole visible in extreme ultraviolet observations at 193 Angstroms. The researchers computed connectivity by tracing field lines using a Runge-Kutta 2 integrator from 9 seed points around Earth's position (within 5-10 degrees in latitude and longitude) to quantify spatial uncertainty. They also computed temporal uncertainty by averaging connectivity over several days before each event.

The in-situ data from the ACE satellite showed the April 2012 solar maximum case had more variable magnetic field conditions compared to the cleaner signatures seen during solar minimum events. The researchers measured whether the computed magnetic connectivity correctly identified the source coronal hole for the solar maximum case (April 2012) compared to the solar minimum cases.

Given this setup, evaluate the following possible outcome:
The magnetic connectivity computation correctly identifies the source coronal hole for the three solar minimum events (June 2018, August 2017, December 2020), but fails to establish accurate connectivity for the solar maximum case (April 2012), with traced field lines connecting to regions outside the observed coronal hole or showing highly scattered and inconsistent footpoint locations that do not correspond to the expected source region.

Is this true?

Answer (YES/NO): NO